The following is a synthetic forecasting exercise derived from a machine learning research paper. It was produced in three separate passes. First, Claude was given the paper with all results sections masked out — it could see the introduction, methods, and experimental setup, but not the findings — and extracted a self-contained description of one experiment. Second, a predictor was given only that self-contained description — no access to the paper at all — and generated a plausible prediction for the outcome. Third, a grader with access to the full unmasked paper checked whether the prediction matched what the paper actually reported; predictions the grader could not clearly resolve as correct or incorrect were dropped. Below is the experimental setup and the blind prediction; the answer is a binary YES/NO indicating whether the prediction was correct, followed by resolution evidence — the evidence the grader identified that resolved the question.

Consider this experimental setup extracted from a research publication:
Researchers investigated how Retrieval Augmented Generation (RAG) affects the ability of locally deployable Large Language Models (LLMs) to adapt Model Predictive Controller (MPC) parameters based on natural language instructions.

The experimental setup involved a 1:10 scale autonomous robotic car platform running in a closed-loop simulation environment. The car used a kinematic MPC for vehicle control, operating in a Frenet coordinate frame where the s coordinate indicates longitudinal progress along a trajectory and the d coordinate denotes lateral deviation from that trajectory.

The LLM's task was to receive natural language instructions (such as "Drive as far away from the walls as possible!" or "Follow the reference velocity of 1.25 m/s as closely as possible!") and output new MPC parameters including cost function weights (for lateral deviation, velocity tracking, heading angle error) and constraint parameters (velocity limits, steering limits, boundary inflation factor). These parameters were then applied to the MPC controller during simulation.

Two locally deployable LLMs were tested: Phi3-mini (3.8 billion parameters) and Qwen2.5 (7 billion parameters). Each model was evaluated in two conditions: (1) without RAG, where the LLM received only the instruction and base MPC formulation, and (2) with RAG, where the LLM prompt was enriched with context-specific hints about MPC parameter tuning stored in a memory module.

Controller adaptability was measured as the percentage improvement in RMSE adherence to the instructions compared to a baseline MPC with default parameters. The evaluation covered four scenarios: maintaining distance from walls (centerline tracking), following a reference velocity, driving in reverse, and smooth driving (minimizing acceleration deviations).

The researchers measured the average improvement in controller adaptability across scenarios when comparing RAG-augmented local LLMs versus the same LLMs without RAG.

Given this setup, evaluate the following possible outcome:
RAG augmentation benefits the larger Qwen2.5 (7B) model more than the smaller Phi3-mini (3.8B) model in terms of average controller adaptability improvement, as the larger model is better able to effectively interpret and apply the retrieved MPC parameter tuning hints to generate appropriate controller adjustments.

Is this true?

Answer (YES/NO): NO